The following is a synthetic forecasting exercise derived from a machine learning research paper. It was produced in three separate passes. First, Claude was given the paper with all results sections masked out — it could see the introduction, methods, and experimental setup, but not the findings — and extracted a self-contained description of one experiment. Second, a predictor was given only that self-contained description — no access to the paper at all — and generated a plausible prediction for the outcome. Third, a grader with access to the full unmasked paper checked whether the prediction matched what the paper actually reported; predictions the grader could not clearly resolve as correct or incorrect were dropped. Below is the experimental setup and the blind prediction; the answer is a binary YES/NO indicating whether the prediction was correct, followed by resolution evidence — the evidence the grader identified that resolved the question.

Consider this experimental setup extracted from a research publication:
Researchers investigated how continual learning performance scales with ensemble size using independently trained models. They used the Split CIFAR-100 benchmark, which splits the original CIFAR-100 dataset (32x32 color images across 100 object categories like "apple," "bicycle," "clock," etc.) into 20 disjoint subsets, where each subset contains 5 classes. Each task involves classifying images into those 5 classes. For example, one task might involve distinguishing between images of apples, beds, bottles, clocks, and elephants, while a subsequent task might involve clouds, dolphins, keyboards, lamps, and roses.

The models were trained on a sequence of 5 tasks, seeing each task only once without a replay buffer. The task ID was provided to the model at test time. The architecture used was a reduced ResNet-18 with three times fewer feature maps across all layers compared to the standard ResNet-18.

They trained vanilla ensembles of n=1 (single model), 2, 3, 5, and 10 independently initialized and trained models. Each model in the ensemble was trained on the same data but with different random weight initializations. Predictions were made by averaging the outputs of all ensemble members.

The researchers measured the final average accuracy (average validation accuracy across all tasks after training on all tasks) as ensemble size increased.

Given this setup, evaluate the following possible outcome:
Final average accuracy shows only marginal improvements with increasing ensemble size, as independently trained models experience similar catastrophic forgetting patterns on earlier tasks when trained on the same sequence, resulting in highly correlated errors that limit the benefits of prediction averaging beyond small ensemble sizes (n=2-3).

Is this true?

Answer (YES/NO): NO